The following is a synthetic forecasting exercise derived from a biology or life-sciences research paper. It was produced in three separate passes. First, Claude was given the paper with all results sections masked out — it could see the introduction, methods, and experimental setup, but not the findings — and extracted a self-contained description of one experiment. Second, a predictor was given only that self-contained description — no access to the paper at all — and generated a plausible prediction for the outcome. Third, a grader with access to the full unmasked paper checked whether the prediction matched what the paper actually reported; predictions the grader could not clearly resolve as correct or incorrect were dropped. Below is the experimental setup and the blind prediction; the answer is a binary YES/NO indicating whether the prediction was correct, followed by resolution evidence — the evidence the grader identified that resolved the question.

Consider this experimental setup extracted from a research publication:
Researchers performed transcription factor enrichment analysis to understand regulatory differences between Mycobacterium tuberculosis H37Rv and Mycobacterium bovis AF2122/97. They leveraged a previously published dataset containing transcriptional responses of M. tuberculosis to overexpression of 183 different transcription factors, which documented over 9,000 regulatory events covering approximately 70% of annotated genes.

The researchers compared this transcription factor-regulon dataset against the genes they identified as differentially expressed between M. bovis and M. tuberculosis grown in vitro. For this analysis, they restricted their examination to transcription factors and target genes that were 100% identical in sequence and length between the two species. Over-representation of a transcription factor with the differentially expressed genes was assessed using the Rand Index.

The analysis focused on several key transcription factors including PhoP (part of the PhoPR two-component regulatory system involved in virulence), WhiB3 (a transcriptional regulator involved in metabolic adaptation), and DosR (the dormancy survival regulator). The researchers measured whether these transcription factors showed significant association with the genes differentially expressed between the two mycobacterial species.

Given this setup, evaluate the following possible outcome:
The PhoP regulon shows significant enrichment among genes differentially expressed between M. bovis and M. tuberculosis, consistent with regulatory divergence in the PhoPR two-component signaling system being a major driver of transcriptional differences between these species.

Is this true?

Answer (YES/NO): YES